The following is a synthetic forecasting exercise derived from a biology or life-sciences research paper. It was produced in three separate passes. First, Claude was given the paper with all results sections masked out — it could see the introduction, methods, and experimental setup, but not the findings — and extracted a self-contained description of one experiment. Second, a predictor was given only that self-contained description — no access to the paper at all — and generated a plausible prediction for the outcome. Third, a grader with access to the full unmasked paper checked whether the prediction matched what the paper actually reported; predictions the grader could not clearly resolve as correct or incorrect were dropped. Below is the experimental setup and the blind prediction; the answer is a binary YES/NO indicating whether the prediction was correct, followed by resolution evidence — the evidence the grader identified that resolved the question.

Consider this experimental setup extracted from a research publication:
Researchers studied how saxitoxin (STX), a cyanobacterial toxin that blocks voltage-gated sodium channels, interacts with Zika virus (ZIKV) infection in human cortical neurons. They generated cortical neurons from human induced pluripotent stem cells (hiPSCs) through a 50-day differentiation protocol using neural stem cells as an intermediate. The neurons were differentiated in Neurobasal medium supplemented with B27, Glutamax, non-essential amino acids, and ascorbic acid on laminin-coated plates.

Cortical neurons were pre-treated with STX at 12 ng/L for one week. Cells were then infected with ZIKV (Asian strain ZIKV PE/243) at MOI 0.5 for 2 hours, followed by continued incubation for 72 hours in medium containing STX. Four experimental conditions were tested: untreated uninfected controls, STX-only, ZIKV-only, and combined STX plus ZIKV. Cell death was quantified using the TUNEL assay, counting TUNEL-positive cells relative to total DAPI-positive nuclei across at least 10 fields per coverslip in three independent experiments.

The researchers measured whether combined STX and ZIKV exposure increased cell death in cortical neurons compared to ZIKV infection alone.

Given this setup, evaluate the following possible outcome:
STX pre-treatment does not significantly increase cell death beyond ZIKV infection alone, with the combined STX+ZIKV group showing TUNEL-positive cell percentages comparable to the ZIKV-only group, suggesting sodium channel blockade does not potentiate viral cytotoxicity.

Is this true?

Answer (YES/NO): NO